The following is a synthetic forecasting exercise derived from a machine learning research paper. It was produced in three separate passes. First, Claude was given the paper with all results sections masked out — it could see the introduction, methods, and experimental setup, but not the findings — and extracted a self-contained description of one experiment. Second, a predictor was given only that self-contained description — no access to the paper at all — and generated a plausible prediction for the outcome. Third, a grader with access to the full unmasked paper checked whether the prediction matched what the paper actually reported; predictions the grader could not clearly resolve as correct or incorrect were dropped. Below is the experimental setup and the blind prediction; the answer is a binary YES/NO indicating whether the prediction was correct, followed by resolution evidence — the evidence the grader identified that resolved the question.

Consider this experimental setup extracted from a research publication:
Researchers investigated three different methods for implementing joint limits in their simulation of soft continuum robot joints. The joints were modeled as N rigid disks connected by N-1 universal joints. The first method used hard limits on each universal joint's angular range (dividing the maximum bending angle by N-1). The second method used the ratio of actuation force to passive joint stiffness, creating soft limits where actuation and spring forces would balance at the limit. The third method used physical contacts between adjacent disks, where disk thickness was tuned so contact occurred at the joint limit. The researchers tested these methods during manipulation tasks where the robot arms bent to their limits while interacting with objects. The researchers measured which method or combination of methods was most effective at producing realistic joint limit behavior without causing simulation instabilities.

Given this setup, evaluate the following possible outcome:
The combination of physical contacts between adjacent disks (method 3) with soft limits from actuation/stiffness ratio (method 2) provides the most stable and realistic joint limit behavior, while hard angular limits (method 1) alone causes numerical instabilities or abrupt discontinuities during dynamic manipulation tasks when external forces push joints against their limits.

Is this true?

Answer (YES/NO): NO